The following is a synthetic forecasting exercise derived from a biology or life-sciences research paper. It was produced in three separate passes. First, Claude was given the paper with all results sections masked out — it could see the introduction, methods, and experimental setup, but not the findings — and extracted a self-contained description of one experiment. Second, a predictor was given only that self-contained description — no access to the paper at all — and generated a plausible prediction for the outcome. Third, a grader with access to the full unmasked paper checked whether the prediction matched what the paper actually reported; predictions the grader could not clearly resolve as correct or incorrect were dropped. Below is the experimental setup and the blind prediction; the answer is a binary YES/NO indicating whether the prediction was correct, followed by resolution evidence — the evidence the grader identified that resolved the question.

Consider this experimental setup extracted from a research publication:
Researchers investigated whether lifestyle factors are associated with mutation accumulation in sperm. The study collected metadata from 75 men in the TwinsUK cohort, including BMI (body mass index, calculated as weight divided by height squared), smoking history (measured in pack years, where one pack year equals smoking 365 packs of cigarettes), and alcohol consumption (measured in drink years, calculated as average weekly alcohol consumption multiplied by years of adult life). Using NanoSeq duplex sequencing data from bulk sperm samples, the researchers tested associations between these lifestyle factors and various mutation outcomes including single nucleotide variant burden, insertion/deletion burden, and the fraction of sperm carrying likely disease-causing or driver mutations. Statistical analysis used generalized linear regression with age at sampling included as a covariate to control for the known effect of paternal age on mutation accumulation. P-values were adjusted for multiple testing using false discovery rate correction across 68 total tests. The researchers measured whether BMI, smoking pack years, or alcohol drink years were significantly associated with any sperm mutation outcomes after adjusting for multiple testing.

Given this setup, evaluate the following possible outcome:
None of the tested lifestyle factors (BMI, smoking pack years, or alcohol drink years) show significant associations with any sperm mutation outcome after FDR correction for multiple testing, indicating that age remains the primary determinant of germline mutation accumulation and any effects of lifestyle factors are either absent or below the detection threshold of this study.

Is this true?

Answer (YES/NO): YES